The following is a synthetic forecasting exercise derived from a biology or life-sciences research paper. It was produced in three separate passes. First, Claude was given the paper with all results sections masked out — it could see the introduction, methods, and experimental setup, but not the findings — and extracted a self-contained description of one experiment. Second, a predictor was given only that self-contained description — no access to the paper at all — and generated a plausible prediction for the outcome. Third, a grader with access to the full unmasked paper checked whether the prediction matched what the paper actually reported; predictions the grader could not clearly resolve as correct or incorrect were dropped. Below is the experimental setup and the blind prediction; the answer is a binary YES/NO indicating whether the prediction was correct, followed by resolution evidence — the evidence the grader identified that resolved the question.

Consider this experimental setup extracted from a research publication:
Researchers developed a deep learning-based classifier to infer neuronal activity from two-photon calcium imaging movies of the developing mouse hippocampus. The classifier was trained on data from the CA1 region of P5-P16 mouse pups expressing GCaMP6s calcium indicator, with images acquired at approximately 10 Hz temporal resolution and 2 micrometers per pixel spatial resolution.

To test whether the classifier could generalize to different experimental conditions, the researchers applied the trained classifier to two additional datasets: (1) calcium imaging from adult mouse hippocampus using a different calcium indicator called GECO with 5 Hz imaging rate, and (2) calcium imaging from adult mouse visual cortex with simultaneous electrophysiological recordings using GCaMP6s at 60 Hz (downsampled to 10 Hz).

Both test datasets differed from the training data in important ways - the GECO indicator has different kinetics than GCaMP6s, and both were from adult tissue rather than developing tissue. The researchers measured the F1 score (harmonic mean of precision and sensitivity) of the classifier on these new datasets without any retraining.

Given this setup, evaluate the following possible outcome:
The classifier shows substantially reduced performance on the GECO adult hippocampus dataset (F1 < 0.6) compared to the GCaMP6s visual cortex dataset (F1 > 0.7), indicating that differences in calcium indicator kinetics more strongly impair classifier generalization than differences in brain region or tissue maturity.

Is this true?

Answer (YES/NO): NO